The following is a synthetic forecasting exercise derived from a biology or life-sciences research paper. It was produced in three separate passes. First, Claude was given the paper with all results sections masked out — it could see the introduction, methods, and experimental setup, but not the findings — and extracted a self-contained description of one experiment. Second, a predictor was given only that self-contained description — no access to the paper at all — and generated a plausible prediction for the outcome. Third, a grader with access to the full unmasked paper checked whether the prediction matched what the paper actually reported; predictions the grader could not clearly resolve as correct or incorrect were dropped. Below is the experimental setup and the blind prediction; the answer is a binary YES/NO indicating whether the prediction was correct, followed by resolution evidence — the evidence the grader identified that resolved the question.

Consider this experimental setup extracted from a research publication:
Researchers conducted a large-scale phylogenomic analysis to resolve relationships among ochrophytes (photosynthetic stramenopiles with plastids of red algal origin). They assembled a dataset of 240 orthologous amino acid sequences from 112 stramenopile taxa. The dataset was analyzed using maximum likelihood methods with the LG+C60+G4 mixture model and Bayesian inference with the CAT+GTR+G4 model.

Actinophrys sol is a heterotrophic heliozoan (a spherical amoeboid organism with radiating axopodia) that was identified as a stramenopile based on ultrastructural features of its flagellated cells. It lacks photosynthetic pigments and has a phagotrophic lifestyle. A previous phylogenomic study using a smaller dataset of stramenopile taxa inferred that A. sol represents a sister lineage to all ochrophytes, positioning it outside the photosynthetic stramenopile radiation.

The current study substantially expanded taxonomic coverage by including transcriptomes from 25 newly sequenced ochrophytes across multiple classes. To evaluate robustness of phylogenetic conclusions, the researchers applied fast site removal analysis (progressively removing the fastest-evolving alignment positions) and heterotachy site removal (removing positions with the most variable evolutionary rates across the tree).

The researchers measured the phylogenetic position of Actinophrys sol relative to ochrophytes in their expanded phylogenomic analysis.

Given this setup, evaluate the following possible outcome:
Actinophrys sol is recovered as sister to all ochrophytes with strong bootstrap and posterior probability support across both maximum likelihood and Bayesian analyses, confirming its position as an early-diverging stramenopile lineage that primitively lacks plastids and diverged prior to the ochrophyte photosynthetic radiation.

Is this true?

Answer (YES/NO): NO